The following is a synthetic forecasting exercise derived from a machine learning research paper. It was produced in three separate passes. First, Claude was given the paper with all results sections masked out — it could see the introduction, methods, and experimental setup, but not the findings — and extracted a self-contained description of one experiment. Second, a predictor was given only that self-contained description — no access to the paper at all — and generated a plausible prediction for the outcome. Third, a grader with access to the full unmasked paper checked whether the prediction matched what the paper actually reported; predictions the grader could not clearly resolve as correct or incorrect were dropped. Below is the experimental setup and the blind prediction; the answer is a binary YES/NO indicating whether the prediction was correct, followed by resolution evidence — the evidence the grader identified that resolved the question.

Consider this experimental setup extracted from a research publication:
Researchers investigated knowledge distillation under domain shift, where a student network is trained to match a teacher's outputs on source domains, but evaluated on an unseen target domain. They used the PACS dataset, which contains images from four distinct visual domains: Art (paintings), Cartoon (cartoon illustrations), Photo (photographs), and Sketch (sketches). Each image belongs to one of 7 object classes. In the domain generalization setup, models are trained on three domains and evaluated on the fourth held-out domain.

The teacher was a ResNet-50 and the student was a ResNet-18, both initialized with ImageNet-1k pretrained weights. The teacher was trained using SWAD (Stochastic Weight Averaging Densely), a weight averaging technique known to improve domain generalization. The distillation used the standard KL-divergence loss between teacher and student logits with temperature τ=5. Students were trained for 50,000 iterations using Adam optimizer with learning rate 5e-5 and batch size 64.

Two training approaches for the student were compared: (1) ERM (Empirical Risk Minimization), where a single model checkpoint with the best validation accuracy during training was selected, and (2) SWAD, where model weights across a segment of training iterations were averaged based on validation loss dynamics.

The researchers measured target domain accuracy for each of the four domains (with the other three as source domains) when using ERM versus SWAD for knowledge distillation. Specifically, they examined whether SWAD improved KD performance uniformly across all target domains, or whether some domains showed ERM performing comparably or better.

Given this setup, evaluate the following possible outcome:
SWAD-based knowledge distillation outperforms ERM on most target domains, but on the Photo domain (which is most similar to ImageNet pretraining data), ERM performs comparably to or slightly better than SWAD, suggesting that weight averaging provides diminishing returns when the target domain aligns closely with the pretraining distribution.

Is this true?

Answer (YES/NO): NO